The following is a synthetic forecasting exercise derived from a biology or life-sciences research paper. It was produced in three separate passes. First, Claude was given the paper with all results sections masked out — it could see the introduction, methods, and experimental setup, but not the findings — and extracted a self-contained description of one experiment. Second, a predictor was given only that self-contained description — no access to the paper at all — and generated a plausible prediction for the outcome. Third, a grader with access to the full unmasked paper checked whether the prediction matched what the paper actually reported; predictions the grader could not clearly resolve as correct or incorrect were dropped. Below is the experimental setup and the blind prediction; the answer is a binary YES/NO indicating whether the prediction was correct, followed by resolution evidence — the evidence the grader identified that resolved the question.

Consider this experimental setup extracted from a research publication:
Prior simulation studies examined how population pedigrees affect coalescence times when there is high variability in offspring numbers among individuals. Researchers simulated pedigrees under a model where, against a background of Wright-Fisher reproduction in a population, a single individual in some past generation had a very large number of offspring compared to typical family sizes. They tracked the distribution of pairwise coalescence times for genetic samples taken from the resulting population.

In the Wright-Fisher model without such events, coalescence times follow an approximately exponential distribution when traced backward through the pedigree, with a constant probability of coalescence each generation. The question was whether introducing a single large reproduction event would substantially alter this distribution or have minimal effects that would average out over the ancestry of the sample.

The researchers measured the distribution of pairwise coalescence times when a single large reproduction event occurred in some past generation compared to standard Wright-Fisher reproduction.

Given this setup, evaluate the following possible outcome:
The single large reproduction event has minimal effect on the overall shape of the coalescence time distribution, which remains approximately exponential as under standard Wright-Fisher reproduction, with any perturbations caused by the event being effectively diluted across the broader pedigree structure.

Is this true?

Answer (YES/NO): NO